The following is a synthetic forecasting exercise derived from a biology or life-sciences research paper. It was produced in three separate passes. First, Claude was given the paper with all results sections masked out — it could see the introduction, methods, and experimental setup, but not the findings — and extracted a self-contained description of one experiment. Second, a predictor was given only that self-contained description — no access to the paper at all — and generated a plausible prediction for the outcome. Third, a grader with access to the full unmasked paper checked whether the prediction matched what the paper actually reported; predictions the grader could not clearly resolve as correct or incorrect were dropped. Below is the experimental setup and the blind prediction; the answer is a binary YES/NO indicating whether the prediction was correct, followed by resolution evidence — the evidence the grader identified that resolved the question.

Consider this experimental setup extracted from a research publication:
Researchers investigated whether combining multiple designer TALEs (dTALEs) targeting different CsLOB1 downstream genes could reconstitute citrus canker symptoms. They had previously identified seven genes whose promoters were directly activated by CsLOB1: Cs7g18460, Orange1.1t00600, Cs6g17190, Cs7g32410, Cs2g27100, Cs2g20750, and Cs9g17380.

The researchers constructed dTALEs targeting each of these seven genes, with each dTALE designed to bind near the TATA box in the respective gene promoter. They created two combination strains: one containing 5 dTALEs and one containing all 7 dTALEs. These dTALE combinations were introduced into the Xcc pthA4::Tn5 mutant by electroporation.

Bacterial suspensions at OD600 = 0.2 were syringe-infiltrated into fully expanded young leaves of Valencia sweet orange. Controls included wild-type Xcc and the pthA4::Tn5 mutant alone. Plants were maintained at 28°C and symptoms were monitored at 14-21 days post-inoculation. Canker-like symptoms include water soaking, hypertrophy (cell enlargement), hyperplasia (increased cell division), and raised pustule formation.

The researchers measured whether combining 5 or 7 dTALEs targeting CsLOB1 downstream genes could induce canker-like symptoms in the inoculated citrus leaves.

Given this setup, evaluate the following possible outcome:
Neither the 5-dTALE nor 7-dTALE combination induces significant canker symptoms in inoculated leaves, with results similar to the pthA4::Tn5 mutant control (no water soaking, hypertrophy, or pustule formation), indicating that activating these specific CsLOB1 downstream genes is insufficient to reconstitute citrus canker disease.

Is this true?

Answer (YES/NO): NO